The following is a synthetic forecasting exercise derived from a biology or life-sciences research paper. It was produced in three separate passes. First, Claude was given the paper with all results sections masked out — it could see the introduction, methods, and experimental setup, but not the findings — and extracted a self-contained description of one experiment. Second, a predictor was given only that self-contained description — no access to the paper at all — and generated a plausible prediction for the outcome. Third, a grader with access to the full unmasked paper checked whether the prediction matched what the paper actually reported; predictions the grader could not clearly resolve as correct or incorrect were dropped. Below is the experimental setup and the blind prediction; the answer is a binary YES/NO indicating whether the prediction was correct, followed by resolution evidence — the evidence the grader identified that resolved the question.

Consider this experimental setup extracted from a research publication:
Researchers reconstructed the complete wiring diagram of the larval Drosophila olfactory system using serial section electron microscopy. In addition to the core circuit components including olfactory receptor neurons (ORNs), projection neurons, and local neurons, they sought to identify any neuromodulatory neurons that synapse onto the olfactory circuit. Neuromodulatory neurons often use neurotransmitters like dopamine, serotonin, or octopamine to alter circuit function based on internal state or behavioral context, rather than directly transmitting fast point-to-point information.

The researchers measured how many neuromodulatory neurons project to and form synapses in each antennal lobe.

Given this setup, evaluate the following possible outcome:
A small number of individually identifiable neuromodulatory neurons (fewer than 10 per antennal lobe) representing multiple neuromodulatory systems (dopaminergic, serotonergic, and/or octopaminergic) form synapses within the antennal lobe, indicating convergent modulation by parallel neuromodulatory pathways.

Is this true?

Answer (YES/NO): YES